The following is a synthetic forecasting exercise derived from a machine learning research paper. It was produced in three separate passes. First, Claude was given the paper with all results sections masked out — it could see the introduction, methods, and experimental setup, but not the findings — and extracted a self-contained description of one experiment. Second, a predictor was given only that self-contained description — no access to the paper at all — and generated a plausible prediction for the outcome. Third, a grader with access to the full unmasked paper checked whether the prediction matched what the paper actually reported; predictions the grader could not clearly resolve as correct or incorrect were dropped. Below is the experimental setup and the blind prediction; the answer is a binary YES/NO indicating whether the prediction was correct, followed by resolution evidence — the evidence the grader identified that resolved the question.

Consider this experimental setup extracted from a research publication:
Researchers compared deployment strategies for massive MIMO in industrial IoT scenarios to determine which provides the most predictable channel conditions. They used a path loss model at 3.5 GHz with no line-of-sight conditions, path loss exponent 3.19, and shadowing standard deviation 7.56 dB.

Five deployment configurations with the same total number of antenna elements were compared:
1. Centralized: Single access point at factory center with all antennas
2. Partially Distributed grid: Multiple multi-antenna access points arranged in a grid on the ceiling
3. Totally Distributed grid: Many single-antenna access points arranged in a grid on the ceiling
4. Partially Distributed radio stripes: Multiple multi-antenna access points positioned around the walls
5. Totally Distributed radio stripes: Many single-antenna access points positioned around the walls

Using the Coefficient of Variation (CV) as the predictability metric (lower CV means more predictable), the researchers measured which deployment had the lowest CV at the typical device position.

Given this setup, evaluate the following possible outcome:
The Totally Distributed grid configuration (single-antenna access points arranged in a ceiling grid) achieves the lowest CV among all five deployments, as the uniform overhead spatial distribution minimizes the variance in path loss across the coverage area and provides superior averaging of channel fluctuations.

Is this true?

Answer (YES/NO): NO